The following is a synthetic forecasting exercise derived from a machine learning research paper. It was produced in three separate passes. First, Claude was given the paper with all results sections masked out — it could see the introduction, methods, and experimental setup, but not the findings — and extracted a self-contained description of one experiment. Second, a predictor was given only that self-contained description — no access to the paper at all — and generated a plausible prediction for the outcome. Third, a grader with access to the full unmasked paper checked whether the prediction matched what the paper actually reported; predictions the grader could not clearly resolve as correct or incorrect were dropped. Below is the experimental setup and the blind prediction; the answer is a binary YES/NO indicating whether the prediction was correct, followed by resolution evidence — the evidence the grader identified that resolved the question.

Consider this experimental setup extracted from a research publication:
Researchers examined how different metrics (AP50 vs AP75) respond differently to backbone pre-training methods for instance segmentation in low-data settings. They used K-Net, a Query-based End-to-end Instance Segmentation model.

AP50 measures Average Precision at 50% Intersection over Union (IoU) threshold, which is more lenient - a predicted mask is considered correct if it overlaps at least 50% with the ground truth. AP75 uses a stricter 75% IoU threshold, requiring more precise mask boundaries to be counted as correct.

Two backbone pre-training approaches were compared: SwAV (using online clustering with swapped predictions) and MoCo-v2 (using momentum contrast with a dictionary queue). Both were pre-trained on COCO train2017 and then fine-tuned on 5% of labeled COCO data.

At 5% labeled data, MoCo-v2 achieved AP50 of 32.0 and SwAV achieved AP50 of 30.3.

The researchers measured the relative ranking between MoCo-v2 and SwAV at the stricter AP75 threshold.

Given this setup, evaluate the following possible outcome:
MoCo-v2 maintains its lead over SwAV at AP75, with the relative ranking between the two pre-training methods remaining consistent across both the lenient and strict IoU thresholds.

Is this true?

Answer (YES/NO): YES